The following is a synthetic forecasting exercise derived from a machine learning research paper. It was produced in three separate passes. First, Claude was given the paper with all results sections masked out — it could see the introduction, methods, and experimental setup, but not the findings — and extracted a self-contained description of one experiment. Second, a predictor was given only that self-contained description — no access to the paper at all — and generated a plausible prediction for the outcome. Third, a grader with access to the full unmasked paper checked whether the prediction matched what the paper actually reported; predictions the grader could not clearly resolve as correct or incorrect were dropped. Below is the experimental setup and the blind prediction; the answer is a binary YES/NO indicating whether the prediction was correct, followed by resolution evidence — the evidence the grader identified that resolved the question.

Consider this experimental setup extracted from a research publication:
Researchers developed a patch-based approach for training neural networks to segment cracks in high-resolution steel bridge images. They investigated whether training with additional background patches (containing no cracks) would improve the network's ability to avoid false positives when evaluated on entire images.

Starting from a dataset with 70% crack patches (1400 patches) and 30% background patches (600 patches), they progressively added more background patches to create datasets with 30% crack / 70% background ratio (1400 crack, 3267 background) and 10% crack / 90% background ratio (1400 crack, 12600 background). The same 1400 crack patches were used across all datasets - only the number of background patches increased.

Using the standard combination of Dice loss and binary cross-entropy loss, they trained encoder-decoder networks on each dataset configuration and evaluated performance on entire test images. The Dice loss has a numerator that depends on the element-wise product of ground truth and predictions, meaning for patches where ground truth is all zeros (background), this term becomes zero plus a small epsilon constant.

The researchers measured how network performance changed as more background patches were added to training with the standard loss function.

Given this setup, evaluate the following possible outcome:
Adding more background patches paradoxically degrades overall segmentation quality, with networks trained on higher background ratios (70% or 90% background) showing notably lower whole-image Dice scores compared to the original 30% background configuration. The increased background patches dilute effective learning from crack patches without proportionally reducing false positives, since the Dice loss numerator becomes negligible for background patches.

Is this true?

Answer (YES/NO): NO